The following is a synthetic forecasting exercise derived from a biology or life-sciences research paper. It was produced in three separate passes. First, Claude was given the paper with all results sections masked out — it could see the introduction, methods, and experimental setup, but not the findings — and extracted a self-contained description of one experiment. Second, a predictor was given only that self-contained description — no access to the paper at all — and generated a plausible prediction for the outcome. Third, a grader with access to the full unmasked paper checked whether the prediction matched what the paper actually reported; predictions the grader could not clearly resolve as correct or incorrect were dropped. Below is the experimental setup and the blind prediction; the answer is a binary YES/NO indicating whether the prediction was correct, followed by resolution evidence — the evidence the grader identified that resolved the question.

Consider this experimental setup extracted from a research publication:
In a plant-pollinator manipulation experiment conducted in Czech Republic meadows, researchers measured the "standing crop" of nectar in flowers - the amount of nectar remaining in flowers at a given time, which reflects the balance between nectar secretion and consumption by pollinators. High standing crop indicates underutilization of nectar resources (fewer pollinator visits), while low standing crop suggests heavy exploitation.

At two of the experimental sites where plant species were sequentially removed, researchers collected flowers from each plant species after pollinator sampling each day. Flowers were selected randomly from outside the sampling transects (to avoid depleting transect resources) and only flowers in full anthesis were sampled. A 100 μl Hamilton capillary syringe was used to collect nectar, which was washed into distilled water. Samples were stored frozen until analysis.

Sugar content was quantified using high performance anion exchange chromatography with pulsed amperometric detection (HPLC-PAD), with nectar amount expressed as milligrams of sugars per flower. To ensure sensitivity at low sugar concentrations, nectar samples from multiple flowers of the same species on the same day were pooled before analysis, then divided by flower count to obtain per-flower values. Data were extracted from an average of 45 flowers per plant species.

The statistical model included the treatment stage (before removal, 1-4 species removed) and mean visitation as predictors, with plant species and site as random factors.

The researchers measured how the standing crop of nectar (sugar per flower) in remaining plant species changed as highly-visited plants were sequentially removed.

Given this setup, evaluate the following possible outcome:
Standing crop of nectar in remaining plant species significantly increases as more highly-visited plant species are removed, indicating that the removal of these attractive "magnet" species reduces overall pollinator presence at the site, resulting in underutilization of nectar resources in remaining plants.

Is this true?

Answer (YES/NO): NO